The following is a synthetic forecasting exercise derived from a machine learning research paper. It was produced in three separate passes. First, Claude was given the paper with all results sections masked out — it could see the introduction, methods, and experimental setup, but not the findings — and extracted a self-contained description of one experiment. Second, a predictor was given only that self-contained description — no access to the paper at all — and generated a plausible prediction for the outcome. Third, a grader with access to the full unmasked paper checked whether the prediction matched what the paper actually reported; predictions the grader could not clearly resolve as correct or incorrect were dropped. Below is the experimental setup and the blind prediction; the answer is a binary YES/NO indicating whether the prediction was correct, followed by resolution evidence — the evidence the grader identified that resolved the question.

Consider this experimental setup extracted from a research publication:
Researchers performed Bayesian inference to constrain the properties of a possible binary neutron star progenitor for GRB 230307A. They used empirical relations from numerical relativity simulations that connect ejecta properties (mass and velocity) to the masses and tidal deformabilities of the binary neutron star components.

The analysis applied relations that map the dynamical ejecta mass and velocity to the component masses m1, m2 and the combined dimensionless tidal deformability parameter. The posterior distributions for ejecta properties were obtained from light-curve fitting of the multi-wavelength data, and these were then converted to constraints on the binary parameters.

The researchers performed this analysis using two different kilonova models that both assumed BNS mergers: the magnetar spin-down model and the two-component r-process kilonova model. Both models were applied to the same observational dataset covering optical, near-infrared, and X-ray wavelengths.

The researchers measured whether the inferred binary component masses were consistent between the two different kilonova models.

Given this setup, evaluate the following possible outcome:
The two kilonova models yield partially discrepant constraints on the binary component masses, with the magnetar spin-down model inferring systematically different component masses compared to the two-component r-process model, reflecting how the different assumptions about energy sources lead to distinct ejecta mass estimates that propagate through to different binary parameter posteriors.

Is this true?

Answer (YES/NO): NO